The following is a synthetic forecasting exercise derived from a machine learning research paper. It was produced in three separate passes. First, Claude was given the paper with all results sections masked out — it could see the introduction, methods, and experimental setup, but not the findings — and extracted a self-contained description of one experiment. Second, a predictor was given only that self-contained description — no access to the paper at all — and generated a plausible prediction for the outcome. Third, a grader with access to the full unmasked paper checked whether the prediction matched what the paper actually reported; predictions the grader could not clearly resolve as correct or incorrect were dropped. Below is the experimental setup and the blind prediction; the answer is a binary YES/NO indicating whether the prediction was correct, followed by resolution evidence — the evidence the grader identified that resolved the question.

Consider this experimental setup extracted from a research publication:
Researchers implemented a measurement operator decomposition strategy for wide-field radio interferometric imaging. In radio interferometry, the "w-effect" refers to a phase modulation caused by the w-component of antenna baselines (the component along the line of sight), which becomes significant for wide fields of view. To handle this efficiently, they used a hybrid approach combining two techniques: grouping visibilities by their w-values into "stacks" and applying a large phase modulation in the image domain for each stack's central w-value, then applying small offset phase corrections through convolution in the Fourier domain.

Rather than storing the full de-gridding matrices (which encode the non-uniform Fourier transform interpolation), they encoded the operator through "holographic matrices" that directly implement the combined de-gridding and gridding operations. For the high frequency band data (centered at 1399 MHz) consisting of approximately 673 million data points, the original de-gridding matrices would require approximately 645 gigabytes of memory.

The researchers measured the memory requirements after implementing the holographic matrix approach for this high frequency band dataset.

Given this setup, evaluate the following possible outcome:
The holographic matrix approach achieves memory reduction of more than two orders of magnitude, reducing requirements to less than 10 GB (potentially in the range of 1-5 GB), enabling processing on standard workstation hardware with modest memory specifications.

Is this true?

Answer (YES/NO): NO